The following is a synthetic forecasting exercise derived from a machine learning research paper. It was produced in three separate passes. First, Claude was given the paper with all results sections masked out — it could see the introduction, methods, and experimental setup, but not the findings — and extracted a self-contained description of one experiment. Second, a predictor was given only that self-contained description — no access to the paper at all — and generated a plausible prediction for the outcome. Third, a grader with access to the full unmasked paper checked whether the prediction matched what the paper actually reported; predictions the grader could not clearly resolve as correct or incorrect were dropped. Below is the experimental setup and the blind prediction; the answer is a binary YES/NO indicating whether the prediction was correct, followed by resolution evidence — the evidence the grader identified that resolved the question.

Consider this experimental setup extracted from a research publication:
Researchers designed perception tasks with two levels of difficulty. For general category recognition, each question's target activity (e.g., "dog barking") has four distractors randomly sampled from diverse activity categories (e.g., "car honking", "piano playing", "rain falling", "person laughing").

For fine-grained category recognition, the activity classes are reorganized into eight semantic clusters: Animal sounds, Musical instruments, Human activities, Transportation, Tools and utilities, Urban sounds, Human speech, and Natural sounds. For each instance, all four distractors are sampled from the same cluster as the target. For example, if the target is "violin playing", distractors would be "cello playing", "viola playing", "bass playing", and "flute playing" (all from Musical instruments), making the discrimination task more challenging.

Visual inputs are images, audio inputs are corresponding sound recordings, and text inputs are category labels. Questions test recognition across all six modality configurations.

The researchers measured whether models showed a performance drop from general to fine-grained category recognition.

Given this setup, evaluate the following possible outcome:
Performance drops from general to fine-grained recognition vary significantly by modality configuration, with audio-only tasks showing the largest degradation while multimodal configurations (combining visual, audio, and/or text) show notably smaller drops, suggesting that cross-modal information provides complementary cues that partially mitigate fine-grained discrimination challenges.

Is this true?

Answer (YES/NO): NO